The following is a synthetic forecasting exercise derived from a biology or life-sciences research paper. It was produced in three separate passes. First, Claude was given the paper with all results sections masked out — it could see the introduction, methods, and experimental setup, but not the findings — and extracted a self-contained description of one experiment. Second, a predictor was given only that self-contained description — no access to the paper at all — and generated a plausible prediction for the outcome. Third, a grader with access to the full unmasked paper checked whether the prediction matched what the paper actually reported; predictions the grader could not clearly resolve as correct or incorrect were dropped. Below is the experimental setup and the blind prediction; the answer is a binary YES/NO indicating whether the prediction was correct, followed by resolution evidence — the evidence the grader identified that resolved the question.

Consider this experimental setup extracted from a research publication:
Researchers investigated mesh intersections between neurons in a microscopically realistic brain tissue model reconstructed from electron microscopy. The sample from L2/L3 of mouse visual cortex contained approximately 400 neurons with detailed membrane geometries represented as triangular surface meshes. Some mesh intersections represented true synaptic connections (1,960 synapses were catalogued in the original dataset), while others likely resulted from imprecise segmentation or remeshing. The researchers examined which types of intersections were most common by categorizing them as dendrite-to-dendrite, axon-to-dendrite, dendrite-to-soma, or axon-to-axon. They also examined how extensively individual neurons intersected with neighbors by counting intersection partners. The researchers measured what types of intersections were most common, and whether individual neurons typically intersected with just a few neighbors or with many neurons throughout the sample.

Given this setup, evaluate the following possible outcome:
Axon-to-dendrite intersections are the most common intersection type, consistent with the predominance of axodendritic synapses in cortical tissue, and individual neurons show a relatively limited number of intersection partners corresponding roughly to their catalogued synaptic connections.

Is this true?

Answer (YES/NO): NO